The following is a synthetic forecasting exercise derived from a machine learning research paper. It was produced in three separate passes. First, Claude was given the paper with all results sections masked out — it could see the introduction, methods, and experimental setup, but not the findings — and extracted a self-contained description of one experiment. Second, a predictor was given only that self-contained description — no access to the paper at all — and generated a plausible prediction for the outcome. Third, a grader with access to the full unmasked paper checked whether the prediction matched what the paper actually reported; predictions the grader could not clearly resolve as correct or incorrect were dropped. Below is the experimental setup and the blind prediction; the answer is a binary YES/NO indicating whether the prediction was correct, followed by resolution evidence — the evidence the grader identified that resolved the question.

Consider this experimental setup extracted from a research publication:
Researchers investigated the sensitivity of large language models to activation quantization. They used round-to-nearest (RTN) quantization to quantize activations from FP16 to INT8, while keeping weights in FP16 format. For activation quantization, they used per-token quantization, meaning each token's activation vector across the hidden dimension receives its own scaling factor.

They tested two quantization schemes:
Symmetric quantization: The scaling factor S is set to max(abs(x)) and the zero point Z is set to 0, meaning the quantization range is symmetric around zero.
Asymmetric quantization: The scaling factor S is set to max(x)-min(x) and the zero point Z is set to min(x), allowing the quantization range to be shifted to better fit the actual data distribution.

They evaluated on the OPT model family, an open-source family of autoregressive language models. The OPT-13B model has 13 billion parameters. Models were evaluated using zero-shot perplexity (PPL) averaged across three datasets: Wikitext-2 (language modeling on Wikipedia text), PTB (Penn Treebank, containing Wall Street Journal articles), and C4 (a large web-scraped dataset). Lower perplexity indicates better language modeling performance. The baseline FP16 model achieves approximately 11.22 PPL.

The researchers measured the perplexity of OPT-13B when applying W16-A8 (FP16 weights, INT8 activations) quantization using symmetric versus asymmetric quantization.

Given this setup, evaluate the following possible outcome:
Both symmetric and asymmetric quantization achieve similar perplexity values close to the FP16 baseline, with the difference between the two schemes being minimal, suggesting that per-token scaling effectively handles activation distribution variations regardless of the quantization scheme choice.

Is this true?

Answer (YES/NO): NO